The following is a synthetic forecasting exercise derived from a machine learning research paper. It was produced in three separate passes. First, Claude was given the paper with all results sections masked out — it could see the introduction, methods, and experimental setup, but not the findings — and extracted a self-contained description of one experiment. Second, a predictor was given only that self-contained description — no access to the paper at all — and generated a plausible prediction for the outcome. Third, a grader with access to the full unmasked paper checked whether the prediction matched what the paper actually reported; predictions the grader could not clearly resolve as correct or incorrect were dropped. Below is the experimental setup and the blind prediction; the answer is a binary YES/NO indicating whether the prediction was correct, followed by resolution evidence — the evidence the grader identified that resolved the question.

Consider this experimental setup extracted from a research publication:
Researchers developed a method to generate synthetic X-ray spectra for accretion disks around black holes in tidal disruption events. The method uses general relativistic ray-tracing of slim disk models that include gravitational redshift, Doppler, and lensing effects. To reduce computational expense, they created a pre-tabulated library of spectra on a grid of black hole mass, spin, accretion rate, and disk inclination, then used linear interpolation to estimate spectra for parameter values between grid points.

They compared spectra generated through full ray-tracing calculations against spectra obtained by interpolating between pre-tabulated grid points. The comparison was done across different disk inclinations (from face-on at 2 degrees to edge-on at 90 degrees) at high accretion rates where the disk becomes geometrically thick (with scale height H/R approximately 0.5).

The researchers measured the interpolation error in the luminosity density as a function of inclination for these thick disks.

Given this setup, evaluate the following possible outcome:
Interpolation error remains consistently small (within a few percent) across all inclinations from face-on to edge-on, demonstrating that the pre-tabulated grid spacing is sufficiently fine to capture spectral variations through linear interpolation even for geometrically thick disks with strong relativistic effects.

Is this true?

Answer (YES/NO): NO